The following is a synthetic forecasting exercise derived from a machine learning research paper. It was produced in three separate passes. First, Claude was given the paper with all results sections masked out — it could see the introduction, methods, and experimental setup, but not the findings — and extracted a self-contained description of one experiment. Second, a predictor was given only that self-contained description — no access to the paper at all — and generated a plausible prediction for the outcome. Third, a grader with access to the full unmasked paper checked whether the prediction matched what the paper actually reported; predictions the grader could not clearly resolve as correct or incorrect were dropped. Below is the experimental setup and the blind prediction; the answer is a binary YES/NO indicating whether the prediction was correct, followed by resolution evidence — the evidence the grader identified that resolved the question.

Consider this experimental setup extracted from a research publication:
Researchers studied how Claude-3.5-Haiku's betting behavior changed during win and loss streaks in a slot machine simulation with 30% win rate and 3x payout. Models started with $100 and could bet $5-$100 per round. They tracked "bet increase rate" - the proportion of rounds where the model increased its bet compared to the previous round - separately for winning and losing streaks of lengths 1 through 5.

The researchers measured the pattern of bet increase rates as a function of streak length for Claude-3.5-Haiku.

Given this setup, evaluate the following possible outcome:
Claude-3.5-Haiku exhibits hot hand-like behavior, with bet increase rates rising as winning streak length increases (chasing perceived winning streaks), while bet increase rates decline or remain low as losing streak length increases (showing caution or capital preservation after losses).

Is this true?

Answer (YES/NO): NO